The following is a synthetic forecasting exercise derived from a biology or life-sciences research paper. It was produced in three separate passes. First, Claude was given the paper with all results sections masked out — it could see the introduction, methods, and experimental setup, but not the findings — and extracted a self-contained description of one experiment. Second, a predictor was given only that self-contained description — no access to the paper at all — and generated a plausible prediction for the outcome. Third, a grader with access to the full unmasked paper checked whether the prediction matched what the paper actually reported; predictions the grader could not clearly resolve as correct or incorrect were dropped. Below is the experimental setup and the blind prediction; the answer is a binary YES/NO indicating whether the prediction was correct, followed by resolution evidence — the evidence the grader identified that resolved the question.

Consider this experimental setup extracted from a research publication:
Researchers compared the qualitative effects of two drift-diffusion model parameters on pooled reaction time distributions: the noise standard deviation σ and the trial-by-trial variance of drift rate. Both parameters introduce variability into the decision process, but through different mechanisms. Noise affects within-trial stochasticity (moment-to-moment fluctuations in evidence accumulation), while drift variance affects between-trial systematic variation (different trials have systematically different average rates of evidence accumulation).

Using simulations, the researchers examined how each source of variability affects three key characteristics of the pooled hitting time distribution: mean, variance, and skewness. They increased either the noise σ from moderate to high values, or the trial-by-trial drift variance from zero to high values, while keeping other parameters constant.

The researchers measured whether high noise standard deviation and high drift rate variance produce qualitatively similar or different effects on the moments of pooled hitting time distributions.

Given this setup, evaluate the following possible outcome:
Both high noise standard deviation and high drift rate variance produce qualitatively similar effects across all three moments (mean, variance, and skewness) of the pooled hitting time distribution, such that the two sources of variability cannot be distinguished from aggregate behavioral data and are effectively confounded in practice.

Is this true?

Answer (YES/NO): YES